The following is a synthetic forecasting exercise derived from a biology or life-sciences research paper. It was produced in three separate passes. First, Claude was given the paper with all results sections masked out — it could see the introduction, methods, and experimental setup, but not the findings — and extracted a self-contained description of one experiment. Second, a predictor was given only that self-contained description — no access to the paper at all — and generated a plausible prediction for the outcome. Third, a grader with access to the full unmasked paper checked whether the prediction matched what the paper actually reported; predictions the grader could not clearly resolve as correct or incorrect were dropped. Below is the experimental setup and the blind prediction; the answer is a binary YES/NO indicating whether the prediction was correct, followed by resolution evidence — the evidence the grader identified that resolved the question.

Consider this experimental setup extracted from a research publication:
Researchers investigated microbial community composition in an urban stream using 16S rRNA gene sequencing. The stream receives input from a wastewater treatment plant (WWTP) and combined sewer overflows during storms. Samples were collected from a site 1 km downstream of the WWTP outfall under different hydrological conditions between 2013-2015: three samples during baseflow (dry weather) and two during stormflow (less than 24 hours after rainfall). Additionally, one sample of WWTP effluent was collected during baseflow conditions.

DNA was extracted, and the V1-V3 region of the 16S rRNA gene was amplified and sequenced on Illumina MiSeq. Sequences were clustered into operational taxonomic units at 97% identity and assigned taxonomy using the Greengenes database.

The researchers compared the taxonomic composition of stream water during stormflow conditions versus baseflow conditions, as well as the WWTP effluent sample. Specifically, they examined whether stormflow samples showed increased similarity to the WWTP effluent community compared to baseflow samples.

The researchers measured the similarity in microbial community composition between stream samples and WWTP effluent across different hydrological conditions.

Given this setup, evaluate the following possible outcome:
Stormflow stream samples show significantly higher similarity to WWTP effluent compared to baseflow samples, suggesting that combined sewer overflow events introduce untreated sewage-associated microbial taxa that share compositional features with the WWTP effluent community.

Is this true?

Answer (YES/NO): NO